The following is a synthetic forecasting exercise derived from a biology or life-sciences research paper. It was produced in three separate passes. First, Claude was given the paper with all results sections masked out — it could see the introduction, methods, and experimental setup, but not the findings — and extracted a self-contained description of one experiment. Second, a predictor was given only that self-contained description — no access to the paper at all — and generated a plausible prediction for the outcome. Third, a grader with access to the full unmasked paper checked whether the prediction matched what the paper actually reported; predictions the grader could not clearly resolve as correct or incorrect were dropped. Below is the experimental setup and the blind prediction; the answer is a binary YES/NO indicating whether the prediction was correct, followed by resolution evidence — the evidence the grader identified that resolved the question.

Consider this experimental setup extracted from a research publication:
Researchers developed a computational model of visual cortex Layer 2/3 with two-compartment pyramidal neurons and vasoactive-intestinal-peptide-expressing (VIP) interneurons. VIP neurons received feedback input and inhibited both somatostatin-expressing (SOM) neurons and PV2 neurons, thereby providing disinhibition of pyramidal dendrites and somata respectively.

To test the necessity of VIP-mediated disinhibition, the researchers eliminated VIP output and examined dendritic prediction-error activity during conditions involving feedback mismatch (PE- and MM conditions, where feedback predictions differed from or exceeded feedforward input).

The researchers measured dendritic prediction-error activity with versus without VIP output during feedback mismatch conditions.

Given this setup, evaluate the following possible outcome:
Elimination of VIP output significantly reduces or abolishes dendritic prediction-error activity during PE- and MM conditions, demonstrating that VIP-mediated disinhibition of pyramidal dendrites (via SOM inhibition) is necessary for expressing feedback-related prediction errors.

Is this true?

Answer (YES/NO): YES